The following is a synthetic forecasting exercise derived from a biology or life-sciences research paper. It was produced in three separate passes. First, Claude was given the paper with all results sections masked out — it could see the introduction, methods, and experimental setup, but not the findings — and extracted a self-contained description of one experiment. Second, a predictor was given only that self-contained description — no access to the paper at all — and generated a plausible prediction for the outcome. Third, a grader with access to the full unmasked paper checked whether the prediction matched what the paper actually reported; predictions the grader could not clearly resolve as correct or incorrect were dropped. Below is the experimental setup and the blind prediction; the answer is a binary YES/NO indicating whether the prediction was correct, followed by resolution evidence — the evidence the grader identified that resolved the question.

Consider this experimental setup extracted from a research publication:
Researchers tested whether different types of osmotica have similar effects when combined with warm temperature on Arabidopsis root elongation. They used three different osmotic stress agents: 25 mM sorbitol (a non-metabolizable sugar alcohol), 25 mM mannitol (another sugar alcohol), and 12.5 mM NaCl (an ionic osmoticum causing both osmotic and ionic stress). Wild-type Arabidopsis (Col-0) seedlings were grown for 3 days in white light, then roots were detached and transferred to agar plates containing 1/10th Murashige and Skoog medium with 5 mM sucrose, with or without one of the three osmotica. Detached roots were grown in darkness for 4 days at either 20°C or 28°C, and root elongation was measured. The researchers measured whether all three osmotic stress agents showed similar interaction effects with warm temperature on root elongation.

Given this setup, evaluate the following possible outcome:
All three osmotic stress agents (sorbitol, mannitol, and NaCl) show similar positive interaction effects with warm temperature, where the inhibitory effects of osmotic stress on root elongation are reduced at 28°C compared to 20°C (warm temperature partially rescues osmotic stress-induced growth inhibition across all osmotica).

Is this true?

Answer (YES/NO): NO